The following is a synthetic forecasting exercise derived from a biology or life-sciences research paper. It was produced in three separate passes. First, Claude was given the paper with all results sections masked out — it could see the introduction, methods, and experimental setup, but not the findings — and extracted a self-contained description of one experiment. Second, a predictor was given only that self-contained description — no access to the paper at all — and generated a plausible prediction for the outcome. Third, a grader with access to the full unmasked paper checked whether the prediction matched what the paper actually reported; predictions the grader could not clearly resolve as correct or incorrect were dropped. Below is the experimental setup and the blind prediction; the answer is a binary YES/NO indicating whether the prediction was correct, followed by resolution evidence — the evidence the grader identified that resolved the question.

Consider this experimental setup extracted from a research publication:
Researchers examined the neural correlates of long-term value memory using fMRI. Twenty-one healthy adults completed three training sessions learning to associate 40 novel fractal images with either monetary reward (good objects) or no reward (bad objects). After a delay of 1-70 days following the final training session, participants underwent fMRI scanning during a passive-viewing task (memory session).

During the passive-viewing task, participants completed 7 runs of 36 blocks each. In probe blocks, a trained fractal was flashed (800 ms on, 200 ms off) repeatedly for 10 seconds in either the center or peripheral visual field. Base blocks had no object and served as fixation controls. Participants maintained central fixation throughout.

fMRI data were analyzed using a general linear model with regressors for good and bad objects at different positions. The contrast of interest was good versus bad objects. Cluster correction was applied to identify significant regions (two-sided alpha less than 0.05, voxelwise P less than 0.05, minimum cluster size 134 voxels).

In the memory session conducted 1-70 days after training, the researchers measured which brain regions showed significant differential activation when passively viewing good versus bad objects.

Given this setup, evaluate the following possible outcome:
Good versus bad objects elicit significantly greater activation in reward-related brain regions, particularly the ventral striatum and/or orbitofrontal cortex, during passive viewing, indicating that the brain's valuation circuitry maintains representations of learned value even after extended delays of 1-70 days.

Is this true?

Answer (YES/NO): YES